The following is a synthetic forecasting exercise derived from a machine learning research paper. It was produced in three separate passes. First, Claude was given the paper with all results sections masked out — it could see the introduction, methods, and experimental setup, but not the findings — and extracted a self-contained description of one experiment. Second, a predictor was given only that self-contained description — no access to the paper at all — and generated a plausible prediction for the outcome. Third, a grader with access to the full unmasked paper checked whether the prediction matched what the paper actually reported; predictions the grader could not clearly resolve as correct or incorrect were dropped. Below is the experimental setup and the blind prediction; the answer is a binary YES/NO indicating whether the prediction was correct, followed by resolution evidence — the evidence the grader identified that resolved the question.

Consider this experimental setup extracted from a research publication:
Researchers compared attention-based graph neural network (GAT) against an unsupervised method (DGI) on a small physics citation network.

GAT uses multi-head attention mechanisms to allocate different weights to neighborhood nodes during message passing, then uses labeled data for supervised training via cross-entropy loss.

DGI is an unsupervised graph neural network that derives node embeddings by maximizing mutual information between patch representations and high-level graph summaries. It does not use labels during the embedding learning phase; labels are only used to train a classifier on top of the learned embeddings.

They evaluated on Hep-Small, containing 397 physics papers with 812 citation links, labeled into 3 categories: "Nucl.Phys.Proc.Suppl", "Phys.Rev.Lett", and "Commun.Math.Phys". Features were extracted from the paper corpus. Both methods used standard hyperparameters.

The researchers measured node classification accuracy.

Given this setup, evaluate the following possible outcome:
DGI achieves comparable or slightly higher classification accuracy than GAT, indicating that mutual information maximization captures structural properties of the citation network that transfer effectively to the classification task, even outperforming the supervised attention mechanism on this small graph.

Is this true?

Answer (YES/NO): YES